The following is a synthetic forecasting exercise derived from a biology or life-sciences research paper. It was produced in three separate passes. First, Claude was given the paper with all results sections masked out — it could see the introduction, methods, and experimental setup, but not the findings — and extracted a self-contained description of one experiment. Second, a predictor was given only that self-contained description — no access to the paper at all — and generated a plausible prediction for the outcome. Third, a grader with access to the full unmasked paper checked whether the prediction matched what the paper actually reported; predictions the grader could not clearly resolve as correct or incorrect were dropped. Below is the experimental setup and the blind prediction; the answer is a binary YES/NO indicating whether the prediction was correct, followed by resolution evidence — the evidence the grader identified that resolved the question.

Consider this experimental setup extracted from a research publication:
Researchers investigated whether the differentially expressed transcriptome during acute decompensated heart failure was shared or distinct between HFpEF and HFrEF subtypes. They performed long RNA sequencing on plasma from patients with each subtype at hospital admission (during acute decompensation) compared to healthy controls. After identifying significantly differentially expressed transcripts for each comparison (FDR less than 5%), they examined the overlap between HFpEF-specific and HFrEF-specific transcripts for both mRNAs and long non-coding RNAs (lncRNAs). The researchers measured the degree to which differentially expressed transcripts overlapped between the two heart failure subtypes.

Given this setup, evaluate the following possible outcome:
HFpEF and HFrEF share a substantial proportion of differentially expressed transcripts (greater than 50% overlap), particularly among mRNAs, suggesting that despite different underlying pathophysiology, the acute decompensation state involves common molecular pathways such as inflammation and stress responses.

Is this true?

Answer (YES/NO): NO